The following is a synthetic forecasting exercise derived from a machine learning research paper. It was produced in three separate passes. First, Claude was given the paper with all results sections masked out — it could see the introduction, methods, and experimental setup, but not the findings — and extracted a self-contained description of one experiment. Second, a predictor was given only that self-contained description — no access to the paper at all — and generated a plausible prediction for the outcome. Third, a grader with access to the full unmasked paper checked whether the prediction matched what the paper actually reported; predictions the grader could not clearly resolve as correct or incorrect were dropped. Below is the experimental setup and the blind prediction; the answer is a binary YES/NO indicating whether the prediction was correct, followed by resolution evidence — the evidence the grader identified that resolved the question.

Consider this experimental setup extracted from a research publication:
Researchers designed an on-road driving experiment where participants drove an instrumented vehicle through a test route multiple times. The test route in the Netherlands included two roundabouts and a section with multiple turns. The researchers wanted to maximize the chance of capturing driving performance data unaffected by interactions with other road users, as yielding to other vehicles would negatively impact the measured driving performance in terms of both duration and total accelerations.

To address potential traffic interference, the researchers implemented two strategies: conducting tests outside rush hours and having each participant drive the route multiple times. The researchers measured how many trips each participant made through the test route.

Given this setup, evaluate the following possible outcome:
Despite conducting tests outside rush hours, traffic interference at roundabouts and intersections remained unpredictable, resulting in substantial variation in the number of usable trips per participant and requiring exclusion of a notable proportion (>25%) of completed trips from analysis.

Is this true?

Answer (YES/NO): NO